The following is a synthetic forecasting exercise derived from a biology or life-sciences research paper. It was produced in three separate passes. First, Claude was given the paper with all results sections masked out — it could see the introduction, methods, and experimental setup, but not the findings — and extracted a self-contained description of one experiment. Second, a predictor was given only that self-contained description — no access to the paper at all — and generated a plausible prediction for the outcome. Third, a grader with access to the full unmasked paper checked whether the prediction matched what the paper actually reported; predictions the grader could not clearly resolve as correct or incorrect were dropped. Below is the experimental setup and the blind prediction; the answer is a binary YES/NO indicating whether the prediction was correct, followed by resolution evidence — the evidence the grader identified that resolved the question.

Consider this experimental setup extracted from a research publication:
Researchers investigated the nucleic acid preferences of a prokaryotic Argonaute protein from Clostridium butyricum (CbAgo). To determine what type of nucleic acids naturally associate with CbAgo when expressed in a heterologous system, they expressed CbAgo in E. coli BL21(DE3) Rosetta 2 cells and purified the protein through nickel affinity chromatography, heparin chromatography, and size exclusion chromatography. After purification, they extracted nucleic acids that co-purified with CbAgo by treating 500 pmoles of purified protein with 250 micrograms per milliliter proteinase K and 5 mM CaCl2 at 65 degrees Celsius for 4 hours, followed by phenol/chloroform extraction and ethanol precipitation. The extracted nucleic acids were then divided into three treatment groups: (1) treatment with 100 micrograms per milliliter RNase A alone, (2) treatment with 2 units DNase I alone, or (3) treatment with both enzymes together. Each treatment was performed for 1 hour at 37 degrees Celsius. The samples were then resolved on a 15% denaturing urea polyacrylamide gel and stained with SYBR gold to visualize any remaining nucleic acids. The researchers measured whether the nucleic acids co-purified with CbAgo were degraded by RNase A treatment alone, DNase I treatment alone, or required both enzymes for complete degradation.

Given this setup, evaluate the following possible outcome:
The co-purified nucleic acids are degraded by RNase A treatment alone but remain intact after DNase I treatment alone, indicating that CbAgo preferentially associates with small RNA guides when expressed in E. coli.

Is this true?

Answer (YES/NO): NO